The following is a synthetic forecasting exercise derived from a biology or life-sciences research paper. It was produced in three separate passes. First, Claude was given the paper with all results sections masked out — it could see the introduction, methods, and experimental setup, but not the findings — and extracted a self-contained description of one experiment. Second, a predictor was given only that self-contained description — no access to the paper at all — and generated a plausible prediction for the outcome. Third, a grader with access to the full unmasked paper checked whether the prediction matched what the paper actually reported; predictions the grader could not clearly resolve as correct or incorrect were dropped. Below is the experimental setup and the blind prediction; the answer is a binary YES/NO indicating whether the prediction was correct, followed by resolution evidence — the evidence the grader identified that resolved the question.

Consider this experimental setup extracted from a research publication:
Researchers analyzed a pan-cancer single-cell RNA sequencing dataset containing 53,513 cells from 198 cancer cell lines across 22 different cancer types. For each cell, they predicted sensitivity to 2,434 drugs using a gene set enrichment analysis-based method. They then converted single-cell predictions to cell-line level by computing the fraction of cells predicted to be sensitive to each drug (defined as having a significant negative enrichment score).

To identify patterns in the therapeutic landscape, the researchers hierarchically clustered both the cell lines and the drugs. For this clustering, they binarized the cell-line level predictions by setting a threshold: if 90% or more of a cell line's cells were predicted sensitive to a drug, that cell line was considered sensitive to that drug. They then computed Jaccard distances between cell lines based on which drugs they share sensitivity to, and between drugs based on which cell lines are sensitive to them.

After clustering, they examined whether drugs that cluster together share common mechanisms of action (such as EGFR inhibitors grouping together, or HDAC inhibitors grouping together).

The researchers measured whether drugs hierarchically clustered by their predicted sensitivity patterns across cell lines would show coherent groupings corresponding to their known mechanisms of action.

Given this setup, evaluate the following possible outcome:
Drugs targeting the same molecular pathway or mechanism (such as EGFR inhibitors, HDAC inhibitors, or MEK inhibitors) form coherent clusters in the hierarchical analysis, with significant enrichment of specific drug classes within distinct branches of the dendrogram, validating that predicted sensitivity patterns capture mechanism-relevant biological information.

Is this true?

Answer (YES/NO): YES